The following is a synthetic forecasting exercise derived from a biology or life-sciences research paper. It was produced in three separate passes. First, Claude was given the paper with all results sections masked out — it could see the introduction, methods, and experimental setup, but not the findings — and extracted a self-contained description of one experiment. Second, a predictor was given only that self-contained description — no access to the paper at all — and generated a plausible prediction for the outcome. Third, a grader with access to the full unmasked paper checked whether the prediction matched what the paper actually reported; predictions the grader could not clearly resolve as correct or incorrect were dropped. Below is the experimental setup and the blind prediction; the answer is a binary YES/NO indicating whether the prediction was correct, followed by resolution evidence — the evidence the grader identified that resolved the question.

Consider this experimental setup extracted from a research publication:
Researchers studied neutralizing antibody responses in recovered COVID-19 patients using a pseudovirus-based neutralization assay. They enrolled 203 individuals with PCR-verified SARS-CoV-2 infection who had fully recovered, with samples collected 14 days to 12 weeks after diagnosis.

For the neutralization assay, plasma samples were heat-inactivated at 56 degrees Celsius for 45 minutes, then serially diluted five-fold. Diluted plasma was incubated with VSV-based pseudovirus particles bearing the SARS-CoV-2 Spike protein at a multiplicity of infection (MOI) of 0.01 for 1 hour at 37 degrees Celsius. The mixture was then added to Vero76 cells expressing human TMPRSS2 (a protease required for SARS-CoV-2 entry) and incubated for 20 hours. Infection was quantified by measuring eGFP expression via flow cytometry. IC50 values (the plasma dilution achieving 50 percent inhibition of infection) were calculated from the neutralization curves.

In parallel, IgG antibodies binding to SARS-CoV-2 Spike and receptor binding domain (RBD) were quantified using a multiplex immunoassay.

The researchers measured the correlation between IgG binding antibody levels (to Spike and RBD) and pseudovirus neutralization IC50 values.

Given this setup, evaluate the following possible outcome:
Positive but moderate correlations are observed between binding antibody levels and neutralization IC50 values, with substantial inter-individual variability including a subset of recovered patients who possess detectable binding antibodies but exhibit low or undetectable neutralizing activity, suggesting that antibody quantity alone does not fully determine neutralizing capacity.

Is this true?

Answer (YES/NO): NO